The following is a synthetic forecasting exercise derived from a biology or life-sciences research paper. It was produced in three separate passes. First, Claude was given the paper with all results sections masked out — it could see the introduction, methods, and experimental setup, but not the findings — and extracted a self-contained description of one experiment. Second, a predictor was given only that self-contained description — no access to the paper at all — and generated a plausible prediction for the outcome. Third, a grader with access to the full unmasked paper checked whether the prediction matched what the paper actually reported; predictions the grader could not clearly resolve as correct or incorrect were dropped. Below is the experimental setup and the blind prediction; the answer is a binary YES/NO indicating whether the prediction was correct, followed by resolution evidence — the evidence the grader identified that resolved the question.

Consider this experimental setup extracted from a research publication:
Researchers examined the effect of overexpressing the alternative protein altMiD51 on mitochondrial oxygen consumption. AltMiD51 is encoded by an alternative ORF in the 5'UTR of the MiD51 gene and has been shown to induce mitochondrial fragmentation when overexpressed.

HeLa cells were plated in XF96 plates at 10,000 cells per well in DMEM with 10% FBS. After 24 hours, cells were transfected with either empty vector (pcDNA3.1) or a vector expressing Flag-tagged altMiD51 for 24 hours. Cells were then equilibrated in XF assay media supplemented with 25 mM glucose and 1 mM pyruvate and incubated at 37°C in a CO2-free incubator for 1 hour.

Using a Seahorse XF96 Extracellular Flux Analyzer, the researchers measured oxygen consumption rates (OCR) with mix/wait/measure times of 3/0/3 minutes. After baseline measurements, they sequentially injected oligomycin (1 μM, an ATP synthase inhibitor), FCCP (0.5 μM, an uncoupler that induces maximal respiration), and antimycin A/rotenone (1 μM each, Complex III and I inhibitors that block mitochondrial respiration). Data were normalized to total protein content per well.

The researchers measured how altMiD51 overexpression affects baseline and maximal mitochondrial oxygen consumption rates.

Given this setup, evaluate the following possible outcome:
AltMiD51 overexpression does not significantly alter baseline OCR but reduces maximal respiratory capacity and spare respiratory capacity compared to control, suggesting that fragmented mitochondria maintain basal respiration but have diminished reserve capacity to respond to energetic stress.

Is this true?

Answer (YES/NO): YES